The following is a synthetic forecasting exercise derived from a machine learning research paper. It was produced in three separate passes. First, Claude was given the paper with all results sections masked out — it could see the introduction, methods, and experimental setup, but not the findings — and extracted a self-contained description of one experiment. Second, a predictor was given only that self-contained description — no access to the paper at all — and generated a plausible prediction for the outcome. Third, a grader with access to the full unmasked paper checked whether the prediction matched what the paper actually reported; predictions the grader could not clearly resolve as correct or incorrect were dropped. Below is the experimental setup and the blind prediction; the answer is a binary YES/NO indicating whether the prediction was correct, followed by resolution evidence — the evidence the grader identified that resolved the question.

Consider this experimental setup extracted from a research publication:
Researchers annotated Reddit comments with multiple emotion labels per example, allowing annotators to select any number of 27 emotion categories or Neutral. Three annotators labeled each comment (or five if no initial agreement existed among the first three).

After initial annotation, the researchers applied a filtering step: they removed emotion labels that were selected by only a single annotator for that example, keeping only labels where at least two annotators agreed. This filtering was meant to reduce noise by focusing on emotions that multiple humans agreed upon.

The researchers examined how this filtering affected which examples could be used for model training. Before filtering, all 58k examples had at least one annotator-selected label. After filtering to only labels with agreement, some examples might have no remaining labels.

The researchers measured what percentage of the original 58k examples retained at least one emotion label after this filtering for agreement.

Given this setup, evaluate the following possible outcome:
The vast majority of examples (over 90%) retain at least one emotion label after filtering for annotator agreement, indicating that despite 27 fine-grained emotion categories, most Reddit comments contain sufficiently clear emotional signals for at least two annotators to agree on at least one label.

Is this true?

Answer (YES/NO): YES